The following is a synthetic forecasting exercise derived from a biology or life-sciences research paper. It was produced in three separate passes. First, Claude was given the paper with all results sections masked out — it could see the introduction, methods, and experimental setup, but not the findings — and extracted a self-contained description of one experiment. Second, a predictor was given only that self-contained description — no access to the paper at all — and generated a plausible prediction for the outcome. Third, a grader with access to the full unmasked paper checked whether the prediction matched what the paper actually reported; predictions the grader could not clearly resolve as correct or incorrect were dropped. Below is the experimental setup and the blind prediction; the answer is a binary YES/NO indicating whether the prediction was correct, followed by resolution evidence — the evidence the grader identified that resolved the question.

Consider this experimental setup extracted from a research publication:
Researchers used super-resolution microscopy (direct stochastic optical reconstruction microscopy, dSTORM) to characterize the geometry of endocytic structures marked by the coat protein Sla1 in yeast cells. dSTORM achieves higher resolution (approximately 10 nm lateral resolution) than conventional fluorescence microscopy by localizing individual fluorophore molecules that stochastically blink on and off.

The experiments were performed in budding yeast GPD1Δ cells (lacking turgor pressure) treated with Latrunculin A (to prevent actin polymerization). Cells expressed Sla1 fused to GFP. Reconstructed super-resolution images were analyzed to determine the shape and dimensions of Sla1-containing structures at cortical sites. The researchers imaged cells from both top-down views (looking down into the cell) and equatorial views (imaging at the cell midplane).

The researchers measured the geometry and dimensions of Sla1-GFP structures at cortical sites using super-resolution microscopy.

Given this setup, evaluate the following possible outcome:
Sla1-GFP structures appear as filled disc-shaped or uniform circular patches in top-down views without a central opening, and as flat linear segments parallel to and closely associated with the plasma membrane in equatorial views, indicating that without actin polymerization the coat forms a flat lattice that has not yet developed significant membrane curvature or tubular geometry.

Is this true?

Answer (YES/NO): NO